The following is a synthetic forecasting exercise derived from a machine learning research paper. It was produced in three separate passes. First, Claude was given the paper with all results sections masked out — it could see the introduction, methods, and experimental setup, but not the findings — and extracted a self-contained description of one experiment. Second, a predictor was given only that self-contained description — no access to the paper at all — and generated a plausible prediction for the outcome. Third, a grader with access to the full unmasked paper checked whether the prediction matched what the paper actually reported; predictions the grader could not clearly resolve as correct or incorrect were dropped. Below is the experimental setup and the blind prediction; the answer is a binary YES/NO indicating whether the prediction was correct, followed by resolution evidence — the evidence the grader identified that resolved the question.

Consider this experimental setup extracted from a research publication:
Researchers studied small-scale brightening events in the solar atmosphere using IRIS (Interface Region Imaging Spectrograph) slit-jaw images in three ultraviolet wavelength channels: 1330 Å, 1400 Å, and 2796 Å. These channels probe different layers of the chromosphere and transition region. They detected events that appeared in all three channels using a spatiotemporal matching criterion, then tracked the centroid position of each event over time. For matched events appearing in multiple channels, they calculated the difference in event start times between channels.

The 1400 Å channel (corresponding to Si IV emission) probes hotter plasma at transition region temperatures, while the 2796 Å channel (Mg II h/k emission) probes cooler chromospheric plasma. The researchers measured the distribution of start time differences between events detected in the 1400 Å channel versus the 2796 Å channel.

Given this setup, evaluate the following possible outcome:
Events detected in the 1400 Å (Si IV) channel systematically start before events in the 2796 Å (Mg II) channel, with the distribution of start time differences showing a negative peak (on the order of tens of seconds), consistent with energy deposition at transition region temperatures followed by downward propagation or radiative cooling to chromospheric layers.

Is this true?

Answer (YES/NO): YES